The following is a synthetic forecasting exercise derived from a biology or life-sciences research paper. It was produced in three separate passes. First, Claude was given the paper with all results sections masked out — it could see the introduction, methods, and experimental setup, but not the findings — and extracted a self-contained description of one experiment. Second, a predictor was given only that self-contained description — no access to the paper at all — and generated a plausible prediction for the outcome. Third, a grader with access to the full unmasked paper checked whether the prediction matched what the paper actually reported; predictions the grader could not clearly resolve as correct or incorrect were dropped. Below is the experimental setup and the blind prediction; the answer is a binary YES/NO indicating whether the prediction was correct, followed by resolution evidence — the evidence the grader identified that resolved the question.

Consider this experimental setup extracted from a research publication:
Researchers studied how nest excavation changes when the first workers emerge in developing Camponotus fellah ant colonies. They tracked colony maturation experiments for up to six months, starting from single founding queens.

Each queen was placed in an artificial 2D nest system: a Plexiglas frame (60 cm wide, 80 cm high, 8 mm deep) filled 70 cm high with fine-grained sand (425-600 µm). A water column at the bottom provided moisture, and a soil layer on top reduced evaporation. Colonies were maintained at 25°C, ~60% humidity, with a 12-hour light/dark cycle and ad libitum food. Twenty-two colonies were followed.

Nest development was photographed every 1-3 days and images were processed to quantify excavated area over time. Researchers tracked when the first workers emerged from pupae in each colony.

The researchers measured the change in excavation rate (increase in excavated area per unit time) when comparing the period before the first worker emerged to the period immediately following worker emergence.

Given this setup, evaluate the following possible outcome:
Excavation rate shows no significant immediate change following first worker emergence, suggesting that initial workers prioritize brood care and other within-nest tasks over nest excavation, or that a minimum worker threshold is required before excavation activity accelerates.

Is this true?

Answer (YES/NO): NO